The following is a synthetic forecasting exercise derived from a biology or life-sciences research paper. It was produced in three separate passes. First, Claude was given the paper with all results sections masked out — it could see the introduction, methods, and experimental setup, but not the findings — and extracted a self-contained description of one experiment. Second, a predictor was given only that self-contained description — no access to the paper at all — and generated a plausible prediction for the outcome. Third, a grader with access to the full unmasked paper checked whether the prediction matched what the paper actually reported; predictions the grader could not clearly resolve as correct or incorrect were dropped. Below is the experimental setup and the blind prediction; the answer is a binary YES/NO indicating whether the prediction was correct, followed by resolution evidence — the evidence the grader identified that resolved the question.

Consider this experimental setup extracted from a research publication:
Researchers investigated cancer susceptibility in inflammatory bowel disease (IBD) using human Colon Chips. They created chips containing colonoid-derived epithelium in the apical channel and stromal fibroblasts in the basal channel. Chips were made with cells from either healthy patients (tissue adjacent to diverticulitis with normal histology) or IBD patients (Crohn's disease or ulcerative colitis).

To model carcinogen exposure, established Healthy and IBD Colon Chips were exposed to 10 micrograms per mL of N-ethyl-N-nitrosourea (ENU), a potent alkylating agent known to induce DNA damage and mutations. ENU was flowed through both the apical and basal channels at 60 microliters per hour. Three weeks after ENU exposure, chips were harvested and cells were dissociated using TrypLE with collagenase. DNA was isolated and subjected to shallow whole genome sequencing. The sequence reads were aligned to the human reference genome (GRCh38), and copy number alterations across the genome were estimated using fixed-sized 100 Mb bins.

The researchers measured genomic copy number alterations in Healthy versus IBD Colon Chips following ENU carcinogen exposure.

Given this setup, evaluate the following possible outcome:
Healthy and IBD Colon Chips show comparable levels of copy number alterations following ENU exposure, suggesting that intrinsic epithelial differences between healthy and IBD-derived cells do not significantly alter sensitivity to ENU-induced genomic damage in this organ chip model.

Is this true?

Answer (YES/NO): NO